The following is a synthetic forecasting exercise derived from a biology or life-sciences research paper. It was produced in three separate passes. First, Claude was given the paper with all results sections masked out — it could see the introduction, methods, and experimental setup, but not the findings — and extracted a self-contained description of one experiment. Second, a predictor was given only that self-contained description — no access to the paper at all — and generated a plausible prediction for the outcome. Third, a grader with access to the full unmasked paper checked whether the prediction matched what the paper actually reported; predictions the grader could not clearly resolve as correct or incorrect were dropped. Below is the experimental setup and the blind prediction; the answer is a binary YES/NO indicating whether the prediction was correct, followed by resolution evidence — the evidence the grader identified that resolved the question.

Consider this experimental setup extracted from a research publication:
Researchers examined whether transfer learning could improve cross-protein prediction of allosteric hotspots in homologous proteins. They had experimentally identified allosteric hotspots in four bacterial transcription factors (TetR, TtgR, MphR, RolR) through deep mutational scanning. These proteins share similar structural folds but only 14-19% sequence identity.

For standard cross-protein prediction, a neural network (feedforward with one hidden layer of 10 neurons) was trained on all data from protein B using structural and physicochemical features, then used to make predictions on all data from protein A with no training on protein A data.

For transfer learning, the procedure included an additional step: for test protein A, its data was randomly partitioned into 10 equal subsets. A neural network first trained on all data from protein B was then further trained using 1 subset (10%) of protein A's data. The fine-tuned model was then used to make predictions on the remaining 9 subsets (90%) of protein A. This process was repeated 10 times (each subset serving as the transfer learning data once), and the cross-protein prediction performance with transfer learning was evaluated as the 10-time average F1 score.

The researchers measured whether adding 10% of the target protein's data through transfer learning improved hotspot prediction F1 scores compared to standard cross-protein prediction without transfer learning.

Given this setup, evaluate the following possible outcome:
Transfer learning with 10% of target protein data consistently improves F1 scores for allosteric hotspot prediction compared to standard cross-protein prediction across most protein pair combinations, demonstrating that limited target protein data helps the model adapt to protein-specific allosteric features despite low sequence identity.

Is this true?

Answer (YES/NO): YES